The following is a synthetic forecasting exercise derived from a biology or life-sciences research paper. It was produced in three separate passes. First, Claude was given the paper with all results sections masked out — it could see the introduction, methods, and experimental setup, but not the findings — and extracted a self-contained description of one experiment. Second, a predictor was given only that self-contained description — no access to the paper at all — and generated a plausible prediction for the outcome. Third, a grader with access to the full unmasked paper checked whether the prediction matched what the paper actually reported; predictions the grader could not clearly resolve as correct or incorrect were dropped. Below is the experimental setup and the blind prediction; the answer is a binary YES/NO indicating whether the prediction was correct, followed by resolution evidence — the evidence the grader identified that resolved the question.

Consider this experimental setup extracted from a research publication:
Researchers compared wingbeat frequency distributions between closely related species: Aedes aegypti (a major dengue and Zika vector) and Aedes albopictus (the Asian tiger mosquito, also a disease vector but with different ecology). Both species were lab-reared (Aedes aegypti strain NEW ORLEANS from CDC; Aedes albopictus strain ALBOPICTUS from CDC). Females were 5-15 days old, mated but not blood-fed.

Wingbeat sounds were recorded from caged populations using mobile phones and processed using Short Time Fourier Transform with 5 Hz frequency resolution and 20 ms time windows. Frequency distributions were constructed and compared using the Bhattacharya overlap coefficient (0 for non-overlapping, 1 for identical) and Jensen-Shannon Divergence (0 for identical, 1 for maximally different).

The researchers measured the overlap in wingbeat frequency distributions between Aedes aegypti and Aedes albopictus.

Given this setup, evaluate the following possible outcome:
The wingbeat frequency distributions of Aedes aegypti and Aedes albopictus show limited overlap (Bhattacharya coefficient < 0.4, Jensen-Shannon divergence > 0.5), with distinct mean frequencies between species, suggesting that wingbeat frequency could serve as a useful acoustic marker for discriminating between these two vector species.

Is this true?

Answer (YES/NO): YES